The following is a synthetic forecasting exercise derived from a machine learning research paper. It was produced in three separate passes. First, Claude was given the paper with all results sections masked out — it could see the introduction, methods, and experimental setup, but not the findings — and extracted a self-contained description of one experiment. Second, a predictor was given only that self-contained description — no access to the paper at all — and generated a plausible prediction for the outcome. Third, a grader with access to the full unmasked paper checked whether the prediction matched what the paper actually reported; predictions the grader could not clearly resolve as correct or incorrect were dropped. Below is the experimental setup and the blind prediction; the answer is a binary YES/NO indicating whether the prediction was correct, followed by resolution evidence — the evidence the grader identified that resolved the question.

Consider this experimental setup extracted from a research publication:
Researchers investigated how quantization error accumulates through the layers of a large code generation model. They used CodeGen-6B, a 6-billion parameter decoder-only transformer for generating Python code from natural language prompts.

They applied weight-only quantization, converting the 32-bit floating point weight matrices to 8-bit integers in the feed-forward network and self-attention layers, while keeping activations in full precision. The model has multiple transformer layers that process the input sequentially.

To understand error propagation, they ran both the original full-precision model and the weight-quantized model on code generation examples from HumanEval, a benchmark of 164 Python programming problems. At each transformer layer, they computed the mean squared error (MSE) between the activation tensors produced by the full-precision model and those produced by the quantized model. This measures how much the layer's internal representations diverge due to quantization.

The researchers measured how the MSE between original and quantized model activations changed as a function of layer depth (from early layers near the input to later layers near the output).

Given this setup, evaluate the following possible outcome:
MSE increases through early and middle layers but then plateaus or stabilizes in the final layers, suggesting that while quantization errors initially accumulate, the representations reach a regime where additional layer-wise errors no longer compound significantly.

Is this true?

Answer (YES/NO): NO